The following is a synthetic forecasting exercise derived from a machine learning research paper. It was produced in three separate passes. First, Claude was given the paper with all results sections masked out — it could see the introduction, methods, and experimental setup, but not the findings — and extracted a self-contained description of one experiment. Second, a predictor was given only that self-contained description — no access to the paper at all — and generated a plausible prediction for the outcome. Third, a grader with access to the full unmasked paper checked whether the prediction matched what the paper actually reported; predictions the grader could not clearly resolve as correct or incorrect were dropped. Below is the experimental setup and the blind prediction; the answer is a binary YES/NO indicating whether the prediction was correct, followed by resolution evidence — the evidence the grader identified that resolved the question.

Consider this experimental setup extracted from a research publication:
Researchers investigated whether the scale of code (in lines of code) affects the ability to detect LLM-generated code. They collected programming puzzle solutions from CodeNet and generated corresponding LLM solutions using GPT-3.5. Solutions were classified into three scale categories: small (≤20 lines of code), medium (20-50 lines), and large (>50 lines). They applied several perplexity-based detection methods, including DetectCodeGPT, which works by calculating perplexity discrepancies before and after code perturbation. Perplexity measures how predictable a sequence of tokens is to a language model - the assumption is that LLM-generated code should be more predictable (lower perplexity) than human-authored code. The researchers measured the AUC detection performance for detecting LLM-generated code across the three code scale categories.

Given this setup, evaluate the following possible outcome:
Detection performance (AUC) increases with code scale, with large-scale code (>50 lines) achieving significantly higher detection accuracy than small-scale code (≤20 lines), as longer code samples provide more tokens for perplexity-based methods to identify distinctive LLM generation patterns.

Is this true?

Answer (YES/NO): YES